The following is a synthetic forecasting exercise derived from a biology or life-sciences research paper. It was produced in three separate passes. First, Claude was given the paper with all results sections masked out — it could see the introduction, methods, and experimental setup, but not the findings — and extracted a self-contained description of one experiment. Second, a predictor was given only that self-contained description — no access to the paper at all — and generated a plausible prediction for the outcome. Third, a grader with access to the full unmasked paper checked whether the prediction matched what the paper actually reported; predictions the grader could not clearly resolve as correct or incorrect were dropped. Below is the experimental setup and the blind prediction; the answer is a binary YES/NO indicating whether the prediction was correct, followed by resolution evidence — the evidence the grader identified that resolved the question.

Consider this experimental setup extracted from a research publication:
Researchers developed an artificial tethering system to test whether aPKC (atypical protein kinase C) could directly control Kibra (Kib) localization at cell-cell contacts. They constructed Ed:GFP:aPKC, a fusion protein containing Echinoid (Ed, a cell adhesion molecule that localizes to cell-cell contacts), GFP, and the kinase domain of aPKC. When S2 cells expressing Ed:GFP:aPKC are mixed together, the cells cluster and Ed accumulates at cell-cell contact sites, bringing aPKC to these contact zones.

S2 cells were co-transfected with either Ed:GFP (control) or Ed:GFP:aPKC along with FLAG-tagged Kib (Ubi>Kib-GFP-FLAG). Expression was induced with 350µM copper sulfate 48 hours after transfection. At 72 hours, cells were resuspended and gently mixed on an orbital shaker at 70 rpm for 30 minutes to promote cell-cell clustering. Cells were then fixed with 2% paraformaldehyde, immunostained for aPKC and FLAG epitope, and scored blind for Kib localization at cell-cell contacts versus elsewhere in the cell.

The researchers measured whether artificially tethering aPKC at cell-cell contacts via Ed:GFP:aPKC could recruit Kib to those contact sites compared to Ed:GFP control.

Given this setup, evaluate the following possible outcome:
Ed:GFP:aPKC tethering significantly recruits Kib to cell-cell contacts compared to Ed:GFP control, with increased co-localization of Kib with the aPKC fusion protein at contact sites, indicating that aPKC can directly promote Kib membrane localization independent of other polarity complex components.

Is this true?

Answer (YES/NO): YES